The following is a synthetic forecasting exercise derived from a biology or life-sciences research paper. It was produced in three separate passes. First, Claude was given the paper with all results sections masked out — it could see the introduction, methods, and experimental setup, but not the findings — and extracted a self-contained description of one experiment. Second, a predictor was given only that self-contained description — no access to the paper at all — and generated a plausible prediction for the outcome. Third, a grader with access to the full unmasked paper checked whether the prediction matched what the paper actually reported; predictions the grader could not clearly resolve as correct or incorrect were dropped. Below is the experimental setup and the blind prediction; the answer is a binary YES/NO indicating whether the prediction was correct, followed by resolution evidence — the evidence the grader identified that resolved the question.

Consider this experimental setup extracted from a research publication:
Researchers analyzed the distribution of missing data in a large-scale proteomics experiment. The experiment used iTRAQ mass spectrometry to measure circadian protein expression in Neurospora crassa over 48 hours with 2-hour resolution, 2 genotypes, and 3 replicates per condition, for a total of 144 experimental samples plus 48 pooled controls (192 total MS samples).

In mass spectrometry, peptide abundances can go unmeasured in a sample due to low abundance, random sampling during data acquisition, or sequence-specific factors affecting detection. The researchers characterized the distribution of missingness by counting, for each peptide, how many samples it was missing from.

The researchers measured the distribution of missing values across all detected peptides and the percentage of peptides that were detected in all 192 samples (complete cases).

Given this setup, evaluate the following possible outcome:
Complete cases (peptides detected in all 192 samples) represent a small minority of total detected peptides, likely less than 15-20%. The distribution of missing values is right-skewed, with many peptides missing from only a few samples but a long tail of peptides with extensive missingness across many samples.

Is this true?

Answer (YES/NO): NO